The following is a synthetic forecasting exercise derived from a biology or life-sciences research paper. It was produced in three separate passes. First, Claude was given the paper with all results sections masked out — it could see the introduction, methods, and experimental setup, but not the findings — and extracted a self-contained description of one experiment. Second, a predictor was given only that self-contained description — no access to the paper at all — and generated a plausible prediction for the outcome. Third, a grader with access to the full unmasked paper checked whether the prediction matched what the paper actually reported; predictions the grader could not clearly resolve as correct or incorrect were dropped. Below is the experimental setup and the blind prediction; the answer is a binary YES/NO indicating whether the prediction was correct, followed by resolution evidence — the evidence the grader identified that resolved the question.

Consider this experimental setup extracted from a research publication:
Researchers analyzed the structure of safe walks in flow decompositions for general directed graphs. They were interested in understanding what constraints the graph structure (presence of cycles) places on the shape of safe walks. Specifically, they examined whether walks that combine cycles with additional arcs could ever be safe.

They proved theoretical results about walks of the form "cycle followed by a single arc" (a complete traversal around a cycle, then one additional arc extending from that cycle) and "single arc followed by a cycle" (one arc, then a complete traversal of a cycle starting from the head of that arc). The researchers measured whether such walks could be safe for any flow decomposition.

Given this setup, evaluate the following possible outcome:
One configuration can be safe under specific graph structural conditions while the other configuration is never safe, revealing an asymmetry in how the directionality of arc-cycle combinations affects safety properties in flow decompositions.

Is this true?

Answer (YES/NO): NO